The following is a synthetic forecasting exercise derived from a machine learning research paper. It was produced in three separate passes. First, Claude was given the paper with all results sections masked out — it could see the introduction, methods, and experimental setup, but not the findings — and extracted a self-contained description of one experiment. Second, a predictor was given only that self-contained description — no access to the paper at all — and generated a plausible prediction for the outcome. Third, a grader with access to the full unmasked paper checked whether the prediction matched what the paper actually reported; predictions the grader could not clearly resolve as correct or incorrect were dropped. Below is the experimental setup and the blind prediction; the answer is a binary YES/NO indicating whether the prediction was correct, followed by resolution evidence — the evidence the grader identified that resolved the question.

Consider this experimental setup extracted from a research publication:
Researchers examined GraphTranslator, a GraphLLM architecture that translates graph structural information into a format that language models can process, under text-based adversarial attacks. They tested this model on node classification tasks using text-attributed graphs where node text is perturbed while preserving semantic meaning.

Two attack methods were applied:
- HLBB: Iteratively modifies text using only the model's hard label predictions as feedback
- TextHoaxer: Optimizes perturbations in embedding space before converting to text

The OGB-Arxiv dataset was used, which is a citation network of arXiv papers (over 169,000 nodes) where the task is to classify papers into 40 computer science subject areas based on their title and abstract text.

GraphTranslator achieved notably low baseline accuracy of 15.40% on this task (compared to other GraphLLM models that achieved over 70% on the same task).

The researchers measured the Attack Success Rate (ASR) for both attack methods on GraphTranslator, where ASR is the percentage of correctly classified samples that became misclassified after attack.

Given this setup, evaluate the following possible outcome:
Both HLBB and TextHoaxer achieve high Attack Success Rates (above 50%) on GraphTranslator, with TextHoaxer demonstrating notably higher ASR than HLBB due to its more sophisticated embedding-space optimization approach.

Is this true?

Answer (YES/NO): NO